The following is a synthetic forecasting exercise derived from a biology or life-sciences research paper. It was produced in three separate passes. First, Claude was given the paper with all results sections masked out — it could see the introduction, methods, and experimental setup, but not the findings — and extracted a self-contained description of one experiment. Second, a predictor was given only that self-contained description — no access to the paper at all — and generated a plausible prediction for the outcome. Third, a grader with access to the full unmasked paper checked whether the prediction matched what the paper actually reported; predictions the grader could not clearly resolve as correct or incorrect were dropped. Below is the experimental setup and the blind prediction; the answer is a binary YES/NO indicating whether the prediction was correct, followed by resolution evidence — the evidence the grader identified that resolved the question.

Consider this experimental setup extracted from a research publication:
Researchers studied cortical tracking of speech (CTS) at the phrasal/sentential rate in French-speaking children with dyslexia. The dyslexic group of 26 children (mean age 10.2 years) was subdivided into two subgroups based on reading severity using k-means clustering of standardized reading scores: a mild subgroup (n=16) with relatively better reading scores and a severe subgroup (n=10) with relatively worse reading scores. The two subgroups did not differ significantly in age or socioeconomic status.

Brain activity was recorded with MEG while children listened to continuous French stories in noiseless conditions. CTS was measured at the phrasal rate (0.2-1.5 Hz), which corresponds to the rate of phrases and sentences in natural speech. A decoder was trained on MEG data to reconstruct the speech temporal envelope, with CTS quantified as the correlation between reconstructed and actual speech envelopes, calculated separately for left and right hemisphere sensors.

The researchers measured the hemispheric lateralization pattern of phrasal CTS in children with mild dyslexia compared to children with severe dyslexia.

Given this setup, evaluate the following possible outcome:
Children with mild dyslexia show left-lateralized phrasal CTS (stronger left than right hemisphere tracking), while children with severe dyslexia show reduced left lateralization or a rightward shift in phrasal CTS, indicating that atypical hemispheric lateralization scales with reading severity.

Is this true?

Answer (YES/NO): NO